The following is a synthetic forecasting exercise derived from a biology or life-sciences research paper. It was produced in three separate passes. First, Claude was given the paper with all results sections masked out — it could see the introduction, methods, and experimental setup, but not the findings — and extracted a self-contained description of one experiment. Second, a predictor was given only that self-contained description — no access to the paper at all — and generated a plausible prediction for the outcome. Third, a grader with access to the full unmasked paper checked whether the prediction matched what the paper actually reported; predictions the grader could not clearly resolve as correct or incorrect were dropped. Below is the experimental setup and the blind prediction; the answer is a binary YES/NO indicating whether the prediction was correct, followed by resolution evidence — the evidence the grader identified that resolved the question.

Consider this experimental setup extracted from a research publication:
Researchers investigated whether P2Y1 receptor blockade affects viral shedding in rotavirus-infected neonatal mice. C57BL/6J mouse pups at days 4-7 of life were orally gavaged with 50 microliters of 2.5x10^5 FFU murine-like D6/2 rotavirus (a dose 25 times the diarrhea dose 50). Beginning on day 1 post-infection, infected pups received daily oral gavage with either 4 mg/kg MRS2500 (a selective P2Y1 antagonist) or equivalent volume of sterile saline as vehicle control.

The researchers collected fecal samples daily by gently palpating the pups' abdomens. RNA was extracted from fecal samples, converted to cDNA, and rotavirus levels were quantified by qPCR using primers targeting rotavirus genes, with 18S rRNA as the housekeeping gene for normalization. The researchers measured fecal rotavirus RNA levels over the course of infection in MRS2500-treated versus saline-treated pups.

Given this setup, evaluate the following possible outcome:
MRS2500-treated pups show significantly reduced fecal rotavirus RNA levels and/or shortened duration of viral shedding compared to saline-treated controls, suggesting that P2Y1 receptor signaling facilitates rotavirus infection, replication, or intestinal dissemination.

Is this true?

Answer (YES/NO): YES